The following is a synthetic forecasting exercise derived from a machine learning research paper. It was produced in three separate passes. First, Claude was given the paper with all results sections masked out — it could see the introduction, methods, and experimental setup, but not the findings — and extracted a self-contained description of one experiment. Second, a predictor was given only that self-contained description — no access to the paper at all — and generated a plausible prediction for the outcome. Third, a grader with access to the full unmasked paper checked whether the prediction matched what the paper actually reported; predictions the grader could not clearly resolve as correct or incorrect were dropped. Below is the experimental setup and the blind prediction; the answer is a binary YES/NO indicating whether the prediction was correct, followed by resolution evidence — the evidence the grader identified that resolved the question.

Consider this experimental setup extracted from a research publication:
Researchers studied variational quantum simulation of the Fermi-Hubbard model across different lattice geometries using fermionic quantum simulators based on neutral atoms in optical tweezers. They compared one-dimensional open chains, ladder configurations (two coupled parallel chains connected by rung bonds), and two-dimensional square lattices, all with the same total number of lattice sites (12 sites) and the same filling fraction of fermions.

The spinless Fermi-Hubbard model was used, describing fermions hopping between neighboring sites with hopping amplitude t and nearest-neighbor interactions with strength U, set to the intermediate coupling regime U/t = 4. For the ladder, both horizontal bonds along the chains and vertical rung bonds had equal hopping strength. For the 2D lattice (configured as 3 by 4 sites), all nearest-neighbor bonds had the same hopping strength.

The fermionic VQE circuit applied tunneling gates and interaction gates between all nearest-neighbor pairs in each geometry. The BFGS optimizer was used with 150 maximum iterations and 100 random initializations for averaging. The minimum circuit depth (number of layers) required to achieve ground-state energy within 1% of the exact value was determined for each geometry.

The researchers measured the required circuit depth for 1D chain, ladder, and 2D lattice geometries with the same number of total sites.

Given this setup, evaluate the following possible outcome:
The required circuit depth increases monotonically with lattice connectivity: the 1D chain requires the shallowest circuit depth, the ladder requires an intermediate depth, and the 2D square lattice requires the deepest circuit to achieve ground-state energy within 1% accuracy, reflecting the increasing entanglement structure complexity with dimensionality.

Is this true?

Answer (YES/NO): NO